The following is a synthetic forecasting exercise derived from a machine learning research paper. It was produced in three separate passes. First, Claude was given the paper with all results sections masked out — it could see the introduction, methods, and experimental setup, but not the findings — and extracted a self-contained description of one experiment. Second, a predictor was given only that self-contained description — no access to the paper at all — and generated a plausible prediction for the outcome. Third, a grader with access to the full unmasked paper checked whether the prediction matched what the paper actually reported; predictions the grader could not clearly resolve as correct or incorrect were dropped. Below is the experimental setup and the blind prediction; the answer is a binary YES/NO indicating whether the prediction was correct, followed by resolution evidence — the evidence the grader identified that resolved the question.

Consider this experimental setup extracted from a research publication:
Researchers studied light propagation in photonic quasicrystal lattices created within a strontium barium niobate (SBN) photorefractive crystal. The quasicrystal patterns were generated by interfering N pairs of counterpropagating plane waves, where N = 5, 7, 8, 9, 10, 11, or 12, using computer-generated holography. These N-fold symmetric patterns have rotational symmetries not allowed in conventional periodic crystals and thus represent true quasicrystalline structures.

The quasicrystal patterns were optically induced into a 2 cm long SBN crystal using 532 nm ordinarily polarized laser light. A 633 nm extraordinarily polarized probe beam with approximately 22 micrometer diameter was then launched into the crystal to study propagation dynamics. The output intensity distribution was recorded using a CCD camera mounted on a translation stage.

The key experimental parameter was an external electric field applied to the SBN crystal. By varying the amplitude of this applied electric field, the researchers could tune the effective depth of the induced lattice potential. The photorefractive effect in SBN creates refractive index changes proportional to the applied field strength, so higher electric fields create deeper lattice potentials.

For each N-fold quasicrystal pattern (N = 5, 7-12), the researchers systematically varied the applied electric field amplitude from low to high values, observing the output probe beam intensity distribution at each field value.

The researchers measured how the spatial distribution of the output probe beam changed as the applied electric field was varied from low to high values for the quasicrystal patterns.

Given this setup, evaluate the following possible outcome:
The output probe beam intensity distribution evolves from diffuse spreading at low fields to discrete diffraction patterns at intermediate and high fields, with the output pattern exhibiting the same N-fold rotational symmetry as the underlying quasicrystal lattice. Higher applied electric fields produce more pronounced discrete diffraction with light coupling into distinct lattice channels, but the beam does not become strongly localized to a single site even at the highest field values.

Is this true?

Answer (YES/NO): NO